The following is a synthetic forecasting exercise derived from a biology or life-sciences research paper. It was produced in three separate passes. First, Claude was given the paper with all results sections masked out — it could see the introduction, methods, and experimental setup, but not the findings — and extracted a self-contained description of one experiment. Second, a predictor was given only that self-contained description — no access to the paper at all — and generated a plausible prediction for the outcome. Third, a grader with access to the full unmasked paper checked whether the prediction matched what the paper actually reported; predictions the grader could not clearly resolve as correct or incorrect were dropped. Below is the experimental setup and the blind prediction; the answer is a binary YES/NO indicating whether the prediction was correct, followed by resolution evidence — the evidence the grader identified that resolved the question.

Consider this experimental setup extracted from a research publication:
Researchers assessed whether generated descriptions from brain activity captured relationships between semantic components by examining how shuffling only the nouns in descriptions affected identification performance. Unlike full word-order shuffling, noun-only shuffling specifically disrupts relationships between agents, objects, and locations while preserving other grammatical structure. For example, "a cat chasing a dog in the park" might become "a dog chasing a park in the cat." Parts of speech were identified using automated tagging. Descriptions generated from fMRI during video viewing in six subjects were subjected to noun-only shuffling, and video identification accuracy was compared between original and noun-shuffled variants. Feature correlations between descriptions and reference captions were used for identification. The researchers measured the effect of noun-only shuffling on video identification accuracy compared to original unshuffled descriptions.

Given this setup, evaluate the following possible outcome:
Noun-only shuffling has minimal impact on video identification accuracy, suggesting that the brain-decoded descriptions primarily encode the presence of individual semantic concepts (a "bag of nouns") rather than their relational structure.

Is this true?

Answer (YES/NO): NO